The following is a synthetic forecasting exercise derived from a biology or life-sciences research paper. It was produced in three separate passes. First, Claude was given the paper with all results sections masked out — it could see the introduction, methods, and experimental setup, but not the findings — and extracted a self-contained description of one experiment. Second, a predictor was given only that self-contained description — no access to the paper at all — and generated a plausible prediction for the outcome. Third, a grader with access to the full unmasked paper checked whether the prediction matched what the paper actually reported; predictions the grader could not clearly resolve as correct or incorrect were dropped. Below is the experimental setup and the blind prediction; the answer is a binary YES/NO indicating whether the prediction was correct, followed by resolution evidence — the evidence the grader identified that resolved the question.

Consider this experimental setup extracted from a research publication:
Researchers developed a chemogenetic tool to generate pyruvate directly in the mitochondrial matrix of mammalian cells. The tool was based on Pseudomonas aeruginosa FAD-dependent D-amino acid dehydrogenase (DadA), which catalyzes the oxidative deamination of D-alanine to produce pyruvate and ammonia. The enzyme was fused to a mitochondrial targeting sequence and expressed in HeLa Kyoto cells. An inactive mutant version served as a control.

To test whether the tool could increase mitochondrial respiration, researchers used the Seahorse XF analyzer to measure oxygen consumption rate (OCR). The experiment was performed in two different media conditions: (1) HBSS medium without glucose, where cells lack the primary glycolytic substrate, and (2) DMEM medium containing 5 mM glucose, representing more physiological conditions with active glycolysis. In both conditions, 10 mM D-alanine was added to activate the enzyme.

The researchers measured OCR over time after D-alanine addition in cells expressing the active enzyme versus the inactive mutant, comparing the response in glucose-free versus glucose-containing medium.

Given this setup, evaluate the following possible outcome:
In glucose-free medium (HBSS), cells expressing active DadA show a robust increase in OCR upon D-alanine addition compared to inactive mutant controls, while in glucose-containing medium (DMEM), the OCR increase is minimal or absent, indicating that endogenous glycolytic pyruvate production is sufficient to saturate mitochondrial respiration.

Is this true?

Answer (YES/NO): NO